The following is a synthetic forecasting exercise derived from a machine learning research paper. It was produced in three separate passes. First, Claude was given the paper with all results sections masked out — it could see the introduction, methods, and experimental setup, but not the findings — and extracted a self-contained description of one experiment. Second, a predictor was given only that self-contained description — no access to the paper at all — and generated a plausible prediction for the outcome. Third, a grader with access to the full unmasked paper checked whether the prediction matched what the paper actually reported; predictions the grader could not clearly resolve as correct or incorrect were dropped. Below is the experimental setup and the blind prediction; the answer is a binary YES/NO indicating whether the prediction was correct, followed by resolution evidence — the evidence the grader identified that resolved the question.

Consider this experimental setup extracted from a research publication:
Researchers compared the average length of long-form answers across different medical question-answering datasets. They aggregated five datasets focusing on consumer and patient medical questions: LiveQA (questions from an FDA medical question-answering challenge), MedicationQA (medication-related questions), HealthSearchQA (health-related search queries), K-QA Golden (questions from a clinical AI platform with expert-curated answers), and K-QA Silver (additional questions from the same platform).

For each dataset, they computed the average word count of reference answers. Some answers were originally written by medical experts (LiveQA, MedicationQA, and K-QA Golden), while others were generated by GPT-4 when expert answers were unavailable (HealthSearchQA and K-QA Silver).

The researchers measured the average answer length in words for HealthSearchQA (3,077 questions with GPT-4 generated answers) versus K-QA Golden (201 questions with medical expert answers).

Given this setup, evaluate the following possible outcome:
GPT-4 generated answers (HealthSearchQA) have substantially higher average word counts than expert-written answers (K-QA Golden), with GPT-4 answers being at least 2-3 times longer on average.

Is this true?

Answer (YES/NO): NO